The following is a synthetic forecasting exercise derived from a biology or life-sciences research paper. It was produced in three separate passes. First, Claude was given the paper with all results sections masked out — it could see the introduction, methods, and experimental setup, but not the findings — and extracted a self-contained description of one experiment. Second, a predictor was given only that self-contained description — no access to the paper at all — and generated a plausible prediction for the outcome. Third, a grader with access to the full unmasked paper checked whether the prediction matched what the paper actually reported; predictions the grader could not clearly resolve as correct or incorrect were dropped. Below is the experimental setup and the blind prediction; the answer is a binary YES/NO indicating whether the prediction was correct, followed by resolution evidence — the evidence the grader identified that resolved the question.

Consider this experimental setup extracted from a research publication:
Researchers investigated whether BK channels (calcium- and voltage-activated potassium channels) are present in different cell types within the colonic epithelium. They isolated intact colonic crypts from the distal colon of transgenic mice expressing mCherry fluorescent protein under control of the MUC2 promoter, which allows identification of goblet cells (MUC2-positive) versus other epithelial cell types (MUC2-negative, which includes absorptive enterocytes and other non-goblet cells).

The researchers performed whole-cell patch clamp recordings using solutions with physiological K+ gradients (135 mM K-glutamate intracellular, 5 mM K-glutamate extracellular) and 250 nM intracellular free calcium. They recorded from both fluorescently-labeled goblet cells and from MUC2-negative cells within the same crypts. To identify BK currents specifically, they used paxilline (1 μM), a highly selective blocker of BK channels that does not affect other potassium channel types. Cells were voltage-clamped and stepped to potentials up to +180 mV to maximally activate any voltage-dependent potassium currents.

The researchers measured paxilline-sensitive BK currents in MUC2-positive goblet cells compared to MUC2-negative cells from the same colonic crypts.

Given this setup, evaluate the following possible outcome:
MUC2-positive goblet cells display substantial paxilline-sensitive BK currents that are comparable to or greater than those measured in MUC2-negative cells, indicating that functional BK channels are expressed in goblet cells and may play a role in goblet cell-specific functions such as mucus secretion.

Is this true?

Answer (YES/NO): YES